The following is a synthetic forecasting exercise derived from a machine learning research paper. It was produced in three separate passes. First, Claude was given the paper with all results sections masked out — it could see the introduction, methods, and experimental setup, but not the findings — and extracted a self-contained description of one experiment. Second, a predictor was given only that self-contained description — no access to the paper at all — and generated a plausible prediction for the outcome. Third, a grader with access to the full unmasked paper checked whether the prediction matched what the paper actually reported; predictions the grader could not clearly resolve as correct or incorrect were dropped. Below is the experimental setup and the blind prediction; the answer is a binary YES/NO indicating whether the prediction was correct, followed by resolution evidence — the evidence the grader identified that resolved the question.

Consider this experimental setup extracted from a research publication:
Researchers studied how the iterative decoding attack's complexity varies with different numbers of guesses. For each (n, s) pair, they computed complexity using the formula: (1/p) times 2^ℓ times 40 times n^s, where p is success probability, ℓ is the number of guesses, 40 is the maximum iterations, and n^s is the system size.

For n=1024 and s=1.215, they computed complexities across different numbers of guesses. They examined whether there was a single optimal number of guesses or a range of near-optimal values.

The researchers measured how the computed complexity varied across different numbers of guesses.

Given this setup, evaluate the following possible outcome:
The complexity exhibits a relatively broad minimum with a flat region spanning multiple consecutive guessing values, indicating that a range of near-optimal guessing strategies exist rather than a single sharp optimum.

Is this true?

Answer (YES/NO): YES